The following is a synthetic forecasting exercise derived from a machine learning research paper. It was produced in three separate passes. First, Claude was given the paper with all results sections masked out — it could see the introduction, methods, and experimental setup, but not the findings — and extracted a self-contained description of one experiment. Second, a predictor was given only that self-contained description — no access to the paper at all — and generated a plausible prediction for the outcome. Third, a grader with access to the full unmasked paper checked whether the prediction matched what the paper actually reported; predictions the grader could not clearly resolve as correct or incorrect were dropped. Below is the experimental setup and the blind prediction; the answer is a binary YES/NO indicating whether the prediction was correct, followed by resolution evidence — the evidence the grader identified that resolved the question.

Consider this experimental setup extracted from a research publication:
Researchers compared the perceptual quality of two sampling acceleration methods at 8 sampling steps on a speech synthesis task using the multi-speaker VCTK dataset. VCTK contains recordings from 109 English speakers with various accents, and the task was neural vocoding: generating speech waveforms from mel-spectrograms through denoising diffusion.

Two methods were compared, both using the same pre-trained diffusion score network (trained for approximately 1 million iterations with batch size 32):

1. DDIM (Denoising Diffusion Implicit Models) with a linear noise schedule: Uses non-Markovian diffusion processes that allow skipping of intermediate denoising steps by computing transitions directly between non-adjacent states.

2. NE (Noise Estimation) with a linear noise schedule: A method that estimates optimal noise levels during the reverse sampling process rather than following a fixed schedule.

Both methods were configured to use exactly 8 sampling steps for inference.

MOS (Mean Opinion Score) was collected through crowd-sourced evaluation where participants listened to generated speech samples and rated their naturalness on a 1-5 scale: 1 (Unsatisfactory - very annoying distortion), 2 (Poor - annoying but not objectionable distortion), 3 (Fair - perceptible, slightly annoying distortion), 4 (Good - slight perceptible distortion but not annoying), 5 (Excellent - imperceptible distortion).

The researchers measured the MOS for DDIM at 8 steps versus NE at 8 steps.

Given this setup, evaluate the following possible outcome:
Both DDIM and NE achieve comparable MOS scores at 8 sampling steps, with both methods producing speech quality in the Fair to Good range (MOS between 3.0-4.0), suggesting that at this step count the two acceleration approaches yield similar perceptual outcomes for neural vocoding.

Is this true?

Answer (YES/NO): NO